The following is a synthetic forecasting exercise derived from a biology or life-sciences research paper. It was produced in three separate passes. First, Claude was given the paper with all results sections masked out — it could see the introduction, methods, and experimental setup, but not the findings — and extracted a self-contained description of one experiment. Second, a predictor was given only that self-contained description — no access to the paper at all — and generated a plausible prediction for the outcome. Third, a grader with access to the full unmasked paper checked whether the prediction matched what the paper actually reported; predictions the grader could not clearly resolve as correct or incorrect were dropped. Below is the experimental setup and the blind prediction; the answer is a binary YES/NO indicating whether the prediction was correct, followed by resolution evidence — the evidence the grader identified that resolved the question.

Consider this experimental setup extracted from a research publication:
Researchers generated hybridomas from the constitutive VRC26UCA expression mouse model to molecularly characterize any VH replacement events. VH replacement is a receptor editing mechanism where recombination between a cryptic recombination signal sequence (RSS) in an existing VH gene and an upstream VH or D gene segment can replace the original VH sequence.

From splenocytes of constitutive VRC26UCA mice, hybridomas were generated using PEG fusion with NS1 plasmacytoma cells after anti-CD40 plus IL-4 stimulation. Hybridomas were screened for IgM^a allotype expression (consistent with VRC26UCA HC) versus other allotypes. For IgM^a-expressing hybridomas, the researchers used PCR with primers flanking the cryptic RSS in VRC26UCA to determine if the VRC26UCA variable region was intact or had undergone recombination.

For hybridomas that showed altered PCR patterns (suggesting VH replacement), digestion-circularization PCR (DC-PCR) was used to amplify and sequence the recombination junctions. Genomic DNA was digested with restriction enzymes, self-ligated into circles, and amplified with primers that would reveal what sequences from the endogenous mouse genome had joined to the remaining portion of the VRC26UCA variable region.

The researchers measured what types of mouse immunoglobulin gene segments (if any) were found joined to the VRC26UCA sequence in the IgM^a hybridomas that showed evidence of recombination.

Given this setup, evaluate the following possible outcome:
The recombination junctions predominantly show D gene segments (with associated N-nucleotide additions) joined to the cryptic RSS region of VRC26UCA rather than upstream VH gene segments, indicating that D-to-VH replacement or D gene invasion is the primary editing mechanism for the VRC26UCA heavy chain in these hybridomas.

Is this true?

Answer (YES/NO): NO